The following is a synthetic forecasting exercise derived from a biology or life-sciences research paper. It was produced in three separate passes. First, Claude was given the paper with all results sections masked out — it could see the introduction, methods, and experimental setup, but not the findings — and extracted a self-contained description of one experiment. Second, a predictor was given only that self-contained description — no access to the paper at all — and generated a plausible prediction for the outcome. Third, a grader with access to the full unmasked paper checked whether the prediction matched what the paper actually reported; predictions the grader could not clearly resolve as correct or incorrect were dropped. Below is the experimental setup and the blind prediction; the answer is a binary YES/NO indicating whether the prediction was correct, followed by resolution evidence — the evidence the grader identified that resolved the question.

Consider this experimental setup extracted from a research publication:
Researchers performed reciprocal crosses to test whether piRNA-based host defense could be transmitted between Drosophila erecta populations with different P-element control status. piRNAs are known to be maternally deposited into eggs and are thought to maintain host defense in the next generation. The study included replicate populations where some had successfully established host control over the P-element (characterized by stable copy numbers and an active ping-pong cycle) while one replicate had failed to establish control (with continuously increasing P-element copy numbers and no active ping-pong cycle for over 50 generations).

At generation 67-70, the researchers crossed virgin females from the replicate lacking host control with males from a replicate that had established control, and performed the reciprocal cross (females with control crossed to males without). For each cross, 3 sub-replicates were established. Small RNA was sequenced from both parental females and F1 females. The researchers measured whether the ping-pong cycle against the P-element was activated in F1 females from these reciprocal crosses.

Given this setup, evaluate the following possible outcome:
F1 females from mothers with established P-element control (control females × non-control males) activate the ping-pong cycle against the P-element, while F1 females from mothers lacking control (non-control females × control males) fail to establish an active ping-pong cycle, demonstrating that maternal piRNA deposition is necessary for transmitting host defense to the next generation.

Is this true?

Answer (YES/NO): YES